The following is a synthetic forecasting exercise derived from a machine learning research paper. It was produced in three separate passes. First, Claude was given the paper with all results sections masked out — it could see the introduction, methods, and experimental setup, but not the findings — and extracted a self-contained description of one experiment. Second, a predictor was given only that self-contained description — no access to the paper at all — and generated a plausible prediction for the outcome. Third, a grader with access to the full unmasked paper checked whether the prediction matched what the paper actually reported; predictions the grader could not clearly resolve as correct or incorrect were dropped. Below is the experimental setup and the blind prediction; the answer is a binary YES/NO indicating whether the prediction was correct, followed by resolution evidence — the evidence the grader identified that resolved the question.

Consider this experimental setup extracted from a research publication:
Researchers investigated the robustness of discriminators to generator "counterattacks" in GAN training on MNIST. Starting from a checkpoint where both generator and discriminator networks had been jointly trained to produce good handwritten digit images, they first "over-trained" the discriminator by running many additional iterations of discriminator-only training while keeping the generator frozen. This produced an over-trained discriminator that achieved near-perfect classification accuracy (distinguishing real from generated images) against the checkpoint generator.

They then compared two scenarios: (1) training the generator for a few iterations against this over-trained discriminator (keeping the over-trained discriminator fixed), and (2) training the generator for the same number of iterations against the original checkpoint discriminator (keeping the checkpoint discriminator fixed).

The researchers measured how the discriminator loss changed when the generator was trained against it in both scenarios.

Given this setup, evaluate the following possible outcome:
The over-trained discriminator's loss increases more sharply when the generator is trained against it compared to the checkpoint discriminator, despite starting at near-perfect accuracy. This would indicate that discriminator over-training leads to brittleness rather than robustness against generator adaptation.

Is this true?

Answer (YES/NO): YES